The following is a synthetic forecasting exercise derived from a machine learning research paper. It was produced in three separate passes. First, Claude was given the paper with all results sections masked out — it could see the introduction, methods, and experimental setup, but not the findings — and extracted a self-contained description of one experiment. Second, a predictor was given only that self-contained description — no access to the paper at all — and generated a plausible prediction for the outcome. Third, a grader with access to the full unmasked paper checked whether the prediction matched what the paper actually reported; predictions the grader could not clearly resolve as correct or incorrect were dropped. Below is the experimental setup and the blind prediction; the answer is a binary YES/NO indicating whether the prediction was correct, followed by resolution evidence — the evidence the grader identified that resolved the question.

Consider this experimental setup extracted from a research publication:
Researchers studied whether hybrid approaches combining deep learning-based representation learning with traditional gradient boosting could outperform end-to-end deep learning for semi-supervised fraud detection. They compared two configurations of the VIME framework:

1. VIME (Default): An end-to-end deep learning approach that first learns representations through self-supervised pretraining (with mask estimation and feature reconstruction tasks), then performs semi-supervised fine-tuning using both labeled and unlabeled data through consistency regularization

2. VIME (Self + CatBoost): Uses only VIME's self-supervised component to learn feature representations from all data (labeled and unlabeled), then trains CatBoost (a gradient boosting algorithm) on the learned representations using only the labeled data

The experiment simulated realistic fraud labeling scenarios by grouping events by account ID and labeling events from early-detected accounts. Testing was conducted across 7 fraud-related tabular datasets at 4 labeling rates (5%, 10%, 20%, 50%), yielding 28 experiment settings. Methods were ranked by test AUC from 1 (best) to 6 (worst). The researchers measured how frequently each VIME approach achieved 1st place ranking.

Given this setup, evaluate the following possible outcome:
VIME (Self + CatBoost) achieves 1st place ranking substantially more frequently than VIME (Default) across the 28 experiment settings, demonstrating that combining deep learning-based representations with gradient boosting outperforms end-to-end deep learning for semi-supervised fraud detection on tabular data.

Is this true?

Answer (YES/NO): YES